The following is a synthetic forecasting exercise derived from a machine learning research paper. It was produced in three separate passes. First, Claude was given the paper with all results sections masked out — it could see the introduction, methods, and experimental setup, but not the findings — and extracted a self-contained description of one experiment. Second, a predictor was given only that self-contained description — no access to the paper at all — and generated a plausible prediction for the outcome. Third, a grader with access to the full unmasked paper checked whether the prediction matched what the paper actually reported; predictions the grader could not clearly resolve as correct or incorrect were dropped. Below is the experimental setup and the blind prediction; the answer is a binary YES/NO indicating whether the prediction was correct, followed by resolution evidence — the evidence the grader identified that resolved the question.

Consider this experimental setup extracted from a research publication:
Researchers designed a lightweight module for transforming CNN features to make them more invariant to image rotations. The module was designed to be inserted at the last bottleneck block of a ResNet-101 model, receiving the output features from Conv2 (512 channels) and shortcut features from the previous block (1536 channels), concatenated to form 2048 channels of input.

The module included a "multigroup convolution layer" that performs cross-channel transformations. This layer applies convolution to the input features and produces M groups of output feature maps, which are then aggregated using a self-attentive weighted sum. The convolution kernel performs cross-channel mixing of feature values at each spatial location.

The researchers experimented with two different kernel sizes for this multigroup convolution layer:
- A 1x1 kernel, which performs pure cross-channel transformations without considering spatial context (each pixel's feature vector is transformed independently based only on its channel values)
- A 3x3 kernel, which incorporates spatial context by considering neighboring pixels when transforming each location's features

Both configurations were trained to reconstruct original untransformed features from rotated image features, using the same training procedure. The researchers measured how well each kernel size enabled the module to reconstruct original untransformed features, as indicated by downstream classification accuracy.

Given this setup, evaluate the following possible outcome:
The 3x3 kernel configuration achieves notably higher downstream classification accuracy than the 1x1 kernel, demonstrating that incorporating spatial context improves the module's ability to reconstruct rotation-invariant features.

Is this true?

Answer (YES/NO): NO